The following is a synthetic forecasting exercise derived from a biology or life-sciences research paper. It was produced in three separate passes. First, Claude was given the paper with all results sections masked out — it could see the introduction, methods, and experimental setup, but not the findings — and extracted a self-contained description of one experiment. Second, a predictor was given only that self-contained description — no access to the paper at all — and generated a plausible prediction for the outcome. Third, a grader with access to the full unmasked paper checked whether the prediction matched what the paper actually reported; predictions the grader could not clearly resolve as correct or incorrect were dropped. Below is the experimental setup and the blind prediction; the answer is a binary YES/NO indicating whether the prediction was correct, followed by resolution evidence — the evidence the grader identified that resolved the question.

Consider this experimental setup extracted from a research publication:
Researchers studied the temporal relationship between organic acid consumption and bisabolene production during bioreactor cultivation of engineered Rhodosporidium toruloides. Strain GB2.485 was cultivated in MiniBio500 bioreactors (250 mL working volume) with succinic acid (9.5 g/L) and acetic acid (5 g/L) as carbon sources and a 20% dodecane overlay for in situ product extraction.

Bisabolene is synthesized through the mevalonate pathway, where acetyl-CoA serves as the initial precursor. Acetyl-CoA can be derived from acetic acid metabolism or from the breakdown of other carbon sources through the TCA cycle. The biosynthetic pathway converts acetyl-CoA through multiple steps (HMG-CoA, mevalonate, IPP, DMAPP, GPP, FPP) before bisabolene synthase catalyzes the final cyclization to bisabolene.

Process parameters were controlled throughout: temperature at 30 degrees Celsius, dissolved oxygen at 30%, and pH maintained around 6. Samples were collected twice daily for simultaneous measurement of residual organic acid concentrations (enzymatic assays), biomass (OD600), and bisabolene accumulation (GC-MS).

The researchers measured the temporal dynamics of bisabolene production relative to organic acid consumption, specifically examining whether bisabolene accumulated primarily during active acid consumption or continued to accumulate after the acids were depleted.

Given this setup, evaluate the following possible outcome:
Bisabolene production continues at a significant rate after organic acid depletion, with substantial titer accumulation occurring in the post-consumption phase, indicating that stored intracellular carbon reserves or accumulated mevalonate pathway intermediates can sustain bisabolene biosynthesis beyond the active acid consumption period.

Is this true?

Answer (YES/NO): NO